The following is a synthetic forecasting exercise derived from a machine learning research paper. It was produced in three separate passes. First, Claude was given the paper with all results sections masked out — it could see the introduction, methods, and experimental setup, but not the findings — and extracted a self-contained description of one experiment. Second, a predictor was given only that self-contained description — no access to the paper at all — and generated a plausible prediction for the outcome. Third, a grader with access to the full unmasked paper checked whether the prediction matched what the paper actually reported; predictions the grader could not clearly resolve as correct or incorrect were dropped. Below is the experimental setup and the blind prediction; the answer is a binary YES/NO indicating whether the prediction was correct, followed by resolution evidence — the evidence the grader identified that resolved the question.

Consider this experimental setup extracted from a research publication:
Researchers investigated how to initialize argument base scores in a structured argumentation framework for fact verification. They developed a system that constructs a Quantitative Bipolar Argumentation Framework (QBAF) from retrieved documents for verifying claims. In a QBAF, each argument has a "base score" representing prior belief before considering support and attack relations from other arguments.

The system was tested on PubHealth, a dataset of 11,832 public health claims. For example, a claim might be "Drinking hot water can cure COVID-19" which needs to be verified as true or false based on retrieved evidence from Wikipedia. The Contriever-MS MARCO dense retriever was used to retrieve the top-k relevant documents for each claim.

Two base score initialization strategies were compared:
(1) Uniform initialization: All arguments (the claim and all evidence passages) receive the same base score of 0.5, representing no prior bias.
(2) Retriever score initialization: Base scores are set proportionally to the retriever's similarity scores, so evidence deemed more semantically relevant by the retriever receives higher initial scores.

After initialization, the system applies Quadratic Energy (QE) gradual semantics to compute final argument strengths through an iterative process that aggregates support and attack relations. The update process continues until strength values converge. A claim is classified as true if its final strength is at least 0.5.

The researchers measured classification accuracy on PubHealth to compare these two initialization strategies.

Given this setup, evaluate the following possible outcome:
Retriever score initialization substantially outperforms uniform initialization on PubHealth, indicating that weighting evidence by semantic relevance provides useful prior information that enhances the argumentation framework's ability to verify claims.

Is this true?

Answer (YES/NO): NO